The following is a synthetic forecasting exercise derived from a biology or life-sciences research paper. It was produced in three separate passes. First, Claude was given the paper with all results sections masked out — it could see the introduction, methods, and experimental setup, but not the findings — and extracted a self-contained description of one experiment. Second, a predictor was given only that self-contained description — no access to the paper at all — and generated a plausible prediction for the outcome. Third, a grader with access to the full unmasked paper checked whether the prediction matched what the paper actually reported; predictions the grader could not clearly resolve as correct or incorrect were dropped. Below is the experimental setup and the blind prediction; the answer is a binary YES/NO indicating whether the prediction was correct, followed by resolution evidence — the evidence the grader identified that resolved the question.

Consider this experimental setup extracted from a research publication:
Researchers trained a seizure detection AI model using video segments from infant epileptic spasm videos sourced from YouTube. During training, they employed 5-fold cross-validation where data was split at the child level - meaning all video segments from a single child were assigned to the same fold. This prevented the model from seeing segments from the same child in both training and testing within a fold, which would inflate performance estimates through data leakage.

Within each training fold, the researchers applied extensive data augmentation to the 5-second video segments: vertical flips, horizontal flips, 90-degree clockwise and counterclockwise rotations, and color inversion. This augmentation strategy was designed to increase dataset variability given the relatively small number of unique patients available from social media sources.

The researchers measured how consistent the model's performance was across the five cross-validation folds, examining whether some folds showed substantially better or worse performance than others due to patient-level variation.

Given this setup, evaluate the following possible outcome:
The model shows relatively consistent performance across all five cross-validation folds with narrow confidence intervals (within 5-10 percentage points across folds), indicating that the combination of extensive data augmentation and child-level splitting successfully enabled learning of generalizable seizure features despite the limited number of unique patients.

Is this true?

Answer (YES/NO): YES